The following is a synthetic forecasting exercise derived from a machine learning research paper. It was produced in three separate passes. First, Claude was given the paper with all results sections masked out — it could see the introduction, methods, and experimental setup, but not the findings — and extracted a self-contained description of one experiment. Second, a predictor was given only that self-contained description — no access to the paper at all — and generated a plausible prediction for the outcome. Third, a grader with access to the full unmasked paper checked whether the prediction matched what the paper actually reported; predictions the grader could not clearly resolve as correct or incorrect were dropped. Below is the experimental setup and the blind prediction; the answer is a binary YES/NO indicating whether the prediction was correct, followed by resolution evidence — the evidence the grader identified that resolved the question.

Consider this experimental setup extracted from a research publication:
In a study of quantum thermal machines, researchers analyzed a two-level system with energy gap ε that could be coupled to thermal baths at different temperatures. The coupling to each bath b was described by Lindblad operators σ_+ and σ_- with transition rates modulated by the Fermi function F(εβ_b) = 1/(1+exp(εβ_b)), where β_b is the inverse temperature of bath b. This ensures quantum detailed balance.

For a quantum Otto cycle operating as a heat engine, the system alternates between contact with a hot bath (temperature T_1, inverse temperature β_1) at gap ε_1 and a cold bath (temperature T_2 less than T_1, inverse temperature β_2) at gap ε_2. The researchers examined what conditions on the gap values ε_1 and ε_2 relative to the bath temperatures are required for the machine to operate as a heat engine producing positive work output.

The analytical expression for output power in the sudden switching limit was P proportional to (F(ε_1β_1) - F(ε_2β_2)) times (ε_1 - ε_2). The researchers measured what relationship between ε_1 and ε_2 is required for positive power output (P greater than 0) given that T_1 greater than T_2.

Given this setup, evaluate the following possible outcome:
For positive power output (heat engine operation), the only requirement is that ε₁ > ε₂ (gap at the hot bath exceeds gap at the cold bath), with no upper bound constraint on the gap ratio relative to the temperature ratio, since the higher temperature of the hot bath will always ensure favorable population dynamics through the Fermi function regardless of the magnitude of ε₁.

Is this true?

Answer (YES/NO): NO